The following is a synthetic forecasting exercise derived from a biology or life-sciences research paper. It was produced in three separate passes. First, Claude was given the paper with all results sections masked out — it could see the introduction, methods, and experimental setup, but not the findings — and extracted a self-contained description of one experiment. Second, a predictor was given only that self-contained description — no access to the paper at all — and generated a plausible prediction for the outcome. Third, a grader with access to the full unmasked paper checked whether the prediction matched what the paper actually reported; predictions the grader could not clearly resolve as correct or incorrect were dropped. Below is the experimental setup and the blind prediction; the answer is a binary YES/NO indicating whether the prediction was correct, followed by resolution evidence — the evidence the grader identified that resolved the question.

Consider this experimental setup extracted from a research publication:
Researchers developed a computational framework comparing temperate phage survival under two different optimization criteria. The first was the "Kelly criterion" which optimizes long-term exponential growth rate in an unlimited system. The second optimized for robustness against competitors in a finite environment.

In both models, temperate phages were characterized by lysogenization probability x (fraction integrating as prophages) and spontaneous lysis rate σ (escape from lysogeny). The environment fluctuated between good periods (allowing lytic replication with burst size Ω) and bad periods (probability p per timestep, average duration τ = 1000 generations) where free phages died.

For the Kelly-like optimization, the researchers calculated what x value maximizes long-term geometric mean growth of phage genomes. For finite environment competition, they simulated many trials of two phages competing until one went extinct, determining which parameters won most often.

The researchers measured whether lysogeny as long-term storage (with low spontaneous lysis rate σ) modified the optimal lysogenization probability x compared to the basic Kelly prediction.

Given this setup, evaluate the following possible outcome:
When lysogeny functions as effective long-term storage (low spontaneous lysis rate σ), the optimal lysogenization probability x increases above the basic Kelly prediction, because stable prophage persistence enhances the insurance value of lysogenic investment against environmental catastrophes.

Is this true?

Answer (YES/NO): NO